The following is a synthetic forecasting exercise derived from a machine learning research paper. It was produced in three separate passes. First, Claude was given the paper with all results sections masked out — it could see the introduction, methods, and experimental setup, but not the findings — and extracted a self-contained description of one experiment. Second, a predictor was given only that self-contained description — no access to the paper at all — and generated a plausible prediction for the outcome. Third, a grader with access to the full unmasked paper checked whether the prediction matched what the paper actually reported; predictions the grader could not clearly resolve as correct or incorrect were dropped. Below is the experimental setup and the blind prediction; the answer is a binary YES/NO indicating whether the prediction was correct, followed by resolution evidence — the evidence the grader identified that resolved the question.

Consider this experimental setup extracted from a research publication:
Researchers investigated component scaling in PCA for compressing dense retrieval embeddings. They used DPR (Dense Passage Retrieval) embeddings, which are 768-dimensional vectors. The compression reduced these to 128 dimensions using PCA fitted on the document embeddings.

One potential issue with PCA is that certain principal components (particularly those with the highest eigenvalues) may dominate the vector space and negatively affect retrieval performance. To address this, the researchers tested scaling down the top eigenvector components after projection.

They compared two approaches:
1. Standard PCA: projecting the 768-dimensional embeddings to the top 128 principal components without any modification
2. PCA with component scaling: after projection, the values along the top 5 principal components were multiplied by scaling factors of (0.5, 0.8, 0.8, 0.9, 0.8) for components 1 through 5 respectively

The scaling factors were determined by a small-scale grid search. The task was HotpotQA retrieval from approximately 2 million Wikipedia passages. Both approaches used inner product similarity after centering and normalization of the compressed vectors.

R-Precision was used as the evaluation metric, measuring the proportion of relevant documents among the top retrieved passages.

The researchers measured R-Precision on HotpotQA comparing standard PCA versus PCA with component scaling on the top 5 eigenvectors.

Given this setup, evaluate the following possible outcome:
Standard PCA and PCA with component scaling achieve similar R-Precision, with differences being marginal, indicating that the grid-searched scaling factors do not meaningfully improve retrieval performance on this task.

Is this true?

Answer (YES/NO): NO